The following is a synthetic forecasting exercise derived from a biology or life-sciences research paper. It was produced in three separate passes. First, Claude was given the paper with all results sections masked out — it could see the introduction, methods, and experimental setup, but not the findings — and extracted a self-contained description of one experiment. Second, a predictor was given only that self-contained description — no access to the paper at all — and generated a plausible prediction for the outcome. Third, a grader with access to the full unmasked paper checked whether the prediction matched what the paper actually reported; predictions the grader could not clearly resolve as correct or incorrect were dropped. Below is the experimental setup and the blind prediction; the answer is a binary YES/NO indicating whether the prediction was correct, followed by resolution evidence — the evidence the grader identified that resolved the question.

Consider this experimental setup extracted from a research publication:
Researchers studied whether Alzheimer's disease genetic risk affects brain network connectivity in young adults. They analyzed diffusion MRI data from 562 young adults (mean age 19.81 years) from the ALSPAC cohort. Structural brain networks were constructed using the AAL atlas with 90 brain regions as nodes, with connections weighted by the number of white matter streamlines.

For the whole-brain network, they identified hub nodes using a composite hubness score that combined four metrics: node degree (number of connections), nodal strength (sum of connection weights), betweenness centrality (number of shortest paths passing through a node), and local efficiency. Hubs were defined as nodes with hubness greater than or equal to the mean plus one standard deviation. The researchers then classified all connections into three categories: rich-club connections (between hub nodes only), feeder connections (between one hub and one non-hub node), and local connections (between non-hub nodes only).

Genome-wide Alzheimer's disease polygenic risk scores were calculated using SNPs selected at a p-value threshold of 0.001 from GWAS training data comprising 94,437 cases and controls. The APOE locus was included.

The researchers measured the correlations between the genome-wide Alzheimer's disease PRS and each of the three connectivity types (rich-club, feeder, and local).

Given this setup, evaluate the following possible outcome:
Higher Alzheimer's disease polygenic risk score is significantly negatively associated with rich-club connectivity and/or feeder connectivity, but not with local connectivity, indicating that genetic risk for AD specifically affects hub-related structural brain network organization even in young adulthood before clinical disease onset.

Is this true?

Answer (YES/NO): YES